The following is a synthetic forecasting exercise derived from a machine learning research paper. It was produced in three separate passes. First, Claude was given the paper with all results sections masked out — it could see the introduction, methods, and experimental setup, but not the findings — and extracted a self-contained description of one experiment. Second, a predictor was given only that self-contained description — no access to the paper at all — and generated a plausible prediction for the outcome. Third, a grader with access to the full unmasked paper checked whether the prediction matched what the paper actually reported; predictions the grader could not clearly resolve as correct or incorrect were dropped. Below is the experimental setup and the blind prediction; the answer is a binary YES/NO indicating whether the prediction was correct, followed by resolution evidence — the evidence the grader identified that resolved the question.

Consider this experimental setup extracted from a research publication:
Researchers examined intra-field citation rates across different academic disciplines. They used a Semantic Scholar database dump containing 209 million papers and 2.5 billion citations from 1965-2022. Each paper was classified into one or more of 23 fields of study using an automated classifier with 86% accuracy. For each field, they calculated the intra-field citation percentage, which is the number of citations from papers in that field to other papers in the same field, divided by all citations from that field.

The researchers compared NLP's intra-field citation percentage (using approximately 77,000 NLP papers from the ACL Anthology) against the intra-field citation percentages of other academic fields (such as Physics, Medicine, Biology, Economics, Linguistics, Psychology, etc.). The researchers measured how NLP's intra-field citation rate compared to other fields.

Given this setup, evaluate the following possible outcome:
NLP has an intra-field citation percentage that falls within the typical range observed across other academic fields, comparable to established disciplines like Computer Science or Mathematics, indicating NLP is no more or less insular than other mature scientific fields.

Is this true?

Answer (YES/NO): YES